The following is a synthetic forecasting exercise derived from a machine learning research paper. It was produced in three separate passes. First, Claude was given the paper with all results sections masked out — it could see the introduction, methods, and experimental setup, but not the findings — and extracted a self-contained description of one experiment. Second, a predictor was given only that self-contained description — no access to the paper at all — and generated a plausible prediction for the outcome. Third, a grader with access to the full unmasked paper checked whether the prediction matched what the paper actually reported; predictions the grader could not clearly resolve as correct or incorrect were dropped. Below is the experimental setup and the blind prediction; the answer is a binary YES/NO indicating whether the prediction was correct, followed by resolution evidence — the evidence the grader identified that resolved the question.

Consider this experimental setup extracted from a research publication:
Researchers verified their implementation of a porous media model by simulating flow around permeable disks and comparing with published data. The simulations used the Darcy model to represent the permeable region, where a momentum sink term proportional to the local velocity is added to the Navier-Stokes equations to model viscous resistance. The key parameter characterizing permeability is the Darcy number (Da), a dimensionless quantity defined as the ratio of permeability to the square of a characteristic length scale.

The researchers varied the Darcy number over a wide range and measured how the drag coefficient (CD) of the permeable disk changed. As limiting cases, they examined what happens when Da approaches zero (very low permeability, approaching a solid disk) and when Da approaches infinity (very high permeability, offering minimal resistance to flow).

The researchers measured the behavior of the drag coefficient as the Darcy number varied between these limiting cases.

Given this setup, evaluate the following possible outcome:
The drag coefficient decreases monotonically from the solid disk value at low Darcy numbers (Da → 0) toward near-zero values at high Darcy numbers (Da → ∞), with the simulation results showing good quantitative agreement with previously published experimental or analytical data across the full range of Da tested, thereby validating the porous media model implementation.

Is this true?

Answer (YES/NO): YES